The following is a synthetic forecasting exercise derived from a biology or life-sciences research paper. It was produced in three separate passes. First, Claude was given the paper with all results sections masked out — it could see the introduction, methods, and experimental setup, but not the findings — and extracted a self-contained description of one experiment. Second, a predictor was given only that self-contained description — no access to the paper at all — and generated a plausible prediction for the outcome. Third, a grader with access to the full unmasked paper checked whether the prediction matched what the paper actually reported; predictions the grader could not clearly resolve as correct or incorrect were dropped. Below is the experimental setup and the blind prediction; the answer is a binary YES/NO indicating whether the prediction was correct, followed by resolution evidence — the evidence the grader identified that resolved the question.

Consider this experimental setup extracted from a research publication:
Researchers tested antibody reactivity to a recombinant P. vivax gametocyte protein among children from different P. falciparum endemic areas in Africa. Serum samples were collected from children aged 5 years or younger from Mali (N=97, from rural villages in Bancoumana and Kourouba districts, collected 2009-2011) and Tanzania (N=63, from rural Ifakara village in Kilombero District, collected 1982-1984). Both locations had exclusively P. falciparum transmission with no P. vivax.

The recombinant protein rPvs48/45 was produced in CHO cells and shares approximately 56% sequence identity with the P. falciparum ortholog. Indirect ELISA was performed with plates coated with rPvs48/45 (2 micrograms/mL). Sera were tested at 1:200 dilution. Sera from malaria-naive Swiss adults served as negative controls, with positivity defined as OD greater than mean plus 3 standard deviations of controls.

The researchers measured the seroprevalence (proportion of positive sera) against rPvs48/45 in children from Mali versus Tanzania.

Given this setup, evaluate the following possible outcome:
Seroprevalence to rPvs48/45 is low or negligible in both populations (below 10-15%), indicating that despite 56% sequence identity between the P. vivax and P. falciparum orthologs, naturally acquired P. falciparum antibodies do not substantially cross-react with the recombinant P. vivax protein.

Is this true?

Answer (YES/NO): NO